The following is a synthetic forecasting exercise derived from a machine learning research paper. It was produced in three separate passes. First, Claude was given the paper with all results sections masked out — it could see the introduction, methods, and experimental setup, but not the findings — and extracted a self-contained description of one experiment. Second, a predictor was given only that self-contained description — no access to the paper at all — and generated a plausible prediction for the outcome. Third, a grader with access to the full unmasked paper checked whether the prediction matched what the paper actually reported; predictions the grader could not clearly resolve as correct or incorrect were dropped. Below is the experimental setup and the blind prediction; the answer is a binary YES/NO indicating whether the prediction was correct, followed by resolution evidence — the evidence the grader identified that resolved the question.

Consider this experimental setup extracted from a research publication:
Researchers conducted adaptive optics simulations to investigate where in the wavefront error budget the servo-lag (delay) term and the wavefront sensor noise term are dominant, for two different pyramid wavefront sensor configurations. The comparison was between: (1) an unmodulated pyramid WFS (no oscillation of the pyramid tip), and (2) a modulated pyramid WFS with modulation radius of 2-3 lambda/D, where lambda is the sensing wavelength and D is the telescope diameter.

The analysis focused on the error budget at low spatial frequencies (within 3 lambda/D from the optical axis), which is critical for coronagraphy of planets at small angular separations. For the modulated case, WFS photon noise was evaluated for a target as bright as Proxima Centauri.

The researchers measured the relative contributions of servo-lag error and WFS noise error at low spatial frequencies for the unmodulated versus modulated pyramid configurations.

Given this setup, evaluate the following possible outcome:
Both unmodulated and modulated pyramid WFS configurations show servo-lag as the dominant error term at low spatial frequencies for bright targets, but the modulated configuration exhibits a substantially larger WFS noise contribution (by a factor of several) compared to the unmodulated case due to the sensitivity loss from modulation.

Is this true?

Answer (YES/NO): NO